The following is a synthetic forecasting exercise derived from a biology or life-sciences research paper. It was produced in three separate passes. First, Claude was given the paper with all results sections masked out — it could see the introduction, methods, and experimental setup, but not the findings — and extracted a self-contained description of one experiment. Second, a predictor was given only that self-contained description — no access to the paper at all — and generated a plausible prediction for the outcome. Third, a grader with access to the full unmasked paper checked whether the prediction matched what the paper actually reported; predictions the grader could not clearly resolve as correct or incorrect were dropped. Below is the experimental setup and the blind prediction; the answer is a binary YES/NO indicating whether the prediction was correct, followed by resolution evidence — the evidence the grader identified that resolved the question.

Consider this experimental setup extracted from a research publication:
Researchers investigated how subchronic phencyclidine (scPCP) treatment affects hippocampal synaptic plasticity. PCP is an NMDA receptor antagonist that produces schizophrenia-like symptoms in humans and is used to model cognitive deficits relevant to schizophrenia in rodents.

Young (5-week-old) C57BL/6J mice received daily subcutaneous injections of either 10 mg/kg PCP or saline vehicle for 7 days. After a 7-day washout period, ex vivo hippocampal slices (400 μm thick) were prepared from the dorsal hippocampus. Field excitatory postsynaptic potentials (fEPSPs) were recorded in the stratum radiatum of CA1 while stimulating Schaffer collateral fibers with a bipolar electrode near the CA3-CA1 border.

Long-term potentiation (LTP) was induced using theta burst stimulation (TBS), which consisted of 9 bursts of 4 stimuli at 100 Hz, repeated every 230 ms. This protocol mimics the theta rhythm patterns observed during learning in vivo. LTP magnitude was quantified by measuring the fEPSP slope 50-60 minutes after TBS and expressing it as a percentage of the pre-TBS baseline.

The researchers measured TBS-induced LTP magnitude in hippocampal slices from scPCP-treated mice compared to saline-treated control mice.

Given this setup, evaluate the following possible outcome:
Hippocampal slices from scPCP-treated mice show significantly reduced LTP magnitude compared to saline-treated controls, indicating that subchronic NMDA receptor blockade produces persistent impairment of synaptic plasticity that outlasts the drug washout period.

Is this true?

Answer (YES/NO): YES